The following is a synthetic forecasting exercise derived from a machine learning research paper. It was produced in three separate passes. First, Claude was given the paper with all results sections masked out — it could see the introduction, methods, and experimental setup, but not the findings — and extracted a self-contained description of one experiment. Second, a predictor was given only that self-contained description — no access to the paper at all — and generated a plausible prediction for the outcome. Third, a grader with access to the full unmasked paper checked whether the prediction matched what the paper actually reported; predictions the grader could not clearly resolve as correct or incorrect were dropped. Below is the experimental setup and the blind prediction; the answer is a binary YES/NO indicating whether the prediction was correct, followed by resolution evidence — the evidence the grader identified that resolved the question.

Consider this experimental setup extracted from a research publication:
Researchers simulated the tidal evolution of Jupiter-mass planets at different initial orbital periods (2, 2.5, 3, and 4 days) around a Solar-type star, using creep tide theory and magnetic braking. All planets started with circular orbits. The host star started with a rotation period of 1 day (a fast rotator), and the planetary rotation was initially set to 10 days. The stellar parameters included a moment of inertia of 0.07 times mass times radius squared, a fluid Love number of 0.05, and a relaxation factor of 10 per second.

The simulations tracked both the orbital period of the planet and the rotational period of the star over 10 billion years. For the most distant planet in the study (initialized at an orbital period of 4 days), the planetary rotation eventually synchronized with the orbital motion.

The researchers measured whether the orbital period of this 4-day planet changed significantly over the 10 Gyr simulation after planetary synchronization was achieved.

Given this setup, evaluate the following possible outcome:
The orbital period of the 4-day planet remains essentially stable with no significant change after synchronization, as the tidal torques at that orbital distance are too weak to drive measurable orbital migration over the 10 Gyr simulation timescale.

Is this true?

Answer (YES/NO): YES